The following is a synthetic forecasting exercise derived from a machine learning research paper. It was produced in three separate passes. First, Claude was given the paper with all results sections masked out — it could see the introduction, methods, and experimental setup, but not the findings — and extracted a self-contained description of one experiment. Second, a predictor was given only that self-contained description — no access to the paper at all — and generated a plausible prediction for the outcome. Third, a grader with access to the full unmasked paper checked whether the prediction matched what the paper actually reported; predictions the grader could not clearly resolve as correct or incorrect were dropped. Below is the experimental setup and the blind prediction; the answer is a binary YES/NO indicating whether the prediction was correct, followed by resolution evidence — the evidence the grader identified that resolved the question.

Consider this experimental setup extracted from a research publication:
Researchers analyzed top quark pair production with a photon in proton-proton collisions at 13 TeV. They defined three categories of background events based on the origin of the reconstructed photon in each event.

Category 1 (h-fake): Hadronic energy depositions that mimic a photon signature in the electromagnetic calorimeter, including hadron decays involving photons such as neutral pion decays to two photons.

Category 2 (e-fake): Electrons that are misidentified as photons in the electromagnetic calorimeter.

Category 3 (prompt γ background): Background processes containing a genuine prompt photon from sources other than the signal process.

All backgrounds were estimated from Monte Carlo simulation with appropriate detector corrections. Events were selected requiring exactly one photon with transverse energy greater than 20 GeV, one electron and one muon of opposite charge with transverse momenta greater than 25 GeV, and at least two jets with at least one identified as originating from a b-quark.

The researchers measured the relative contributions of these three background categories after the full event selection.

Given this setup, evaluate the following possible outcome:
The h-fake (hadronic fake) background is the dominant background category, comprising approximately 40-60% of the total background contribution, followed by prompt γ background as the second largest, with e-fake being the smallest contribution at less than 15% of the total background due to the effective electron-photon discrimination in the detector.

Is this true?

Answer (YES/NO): NO